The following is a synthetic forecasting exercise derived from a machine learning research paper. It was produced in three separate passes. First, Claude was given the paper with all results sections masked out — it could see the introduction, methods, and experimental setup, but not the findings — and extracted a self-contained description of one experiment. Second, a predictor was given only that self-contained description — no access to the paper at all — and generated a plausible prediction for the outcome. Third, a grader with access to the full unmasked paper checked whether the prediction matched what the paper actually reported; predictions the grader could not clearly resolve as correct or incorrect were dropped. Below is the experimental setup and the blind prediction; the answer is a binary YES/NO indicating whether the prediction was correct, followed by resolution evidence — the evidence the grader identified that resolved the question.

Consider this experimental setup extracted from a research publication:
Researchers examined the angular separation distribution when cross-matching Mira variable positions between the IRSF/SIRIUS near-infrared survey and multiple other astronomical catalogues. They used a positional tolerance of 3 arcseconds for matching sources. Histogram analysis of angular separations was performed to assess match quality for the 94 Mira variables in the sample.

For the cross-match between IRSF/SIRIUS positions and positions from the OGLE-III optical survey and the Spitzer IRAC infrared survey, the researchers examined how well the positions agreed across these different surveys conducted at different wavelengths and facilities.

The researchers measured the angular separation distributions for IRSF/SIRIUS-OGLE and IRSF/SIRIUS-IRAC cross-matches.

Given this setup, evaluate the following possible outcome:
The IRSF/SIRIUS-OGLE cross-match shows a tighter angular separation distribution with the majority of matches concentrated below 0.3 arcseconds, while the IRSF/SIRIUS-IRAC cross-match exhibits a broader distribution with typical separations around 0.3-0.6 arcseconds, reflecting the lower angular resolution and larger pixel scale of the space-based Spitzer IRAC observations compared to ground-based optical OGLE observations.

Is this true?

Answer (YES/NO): NO